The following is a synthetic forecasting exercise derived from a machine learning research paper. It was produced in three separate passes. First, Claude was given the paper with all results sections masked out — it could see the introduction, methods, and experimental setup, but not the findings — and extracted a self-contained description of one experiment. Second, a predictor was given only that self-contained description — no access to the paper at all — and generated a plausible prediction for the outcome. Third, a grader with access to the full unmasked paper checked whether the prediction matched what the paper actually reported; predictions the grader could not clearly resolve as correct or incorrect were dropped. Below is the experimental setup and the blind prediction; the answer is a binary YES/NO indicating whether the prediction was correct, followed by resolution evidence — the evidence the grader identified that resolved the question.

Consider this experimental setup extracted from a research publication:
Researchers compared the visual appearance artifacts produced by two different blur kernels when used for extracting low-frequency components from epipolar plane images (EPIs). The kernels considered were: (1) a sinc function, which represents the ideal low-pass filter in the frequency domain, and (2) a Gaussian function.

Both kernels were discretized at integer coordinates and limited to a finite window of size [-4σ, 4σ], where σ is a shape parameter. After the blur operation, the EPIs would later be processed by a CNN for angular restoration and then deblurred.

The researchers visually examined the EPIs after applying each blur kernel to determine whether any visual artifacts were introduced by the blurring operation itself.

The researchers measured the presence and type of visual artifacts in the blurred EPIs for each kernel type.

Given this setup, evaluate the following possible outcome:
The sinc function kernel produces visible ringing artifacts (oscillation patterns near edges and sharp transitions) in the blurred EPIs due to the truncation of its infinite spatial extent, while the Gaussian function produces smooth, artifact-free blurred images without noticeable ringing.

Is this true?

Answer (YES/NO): YES